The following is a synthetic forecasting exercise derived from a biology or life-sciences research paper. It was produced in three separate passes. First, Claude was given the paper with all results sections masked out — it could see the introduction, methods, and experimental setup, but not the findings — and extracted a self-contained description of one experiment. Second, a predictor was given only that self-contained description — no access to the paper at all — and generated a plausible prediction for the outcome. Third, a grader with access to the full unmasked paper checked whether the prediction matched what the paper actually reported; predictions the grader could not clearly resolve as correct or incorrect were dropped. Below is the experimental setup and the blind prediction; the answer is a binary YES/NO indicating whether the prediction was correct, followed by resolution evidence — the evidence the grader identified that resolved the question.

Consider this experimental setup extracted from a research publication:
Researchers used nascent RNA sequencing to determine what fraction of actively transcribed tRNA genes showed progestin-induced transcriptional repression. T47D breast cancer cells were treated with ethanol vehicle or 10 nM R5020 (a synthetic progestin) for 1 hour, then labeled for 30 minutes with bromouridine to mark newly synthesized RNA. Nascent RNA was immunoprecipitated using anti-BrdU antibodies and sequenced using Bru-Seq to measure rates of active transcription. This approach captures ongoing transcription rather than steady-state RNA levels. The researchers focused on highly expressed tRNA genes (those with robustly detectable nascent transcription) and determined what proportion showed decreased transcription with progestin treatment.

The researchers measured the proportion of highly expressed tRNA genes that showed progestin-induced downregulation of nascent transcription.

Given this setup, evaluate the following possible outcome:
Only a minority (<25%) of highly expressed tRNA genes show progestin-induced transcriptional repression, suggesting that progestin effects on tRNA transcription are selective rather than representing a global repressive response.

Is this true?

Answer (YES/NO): NO